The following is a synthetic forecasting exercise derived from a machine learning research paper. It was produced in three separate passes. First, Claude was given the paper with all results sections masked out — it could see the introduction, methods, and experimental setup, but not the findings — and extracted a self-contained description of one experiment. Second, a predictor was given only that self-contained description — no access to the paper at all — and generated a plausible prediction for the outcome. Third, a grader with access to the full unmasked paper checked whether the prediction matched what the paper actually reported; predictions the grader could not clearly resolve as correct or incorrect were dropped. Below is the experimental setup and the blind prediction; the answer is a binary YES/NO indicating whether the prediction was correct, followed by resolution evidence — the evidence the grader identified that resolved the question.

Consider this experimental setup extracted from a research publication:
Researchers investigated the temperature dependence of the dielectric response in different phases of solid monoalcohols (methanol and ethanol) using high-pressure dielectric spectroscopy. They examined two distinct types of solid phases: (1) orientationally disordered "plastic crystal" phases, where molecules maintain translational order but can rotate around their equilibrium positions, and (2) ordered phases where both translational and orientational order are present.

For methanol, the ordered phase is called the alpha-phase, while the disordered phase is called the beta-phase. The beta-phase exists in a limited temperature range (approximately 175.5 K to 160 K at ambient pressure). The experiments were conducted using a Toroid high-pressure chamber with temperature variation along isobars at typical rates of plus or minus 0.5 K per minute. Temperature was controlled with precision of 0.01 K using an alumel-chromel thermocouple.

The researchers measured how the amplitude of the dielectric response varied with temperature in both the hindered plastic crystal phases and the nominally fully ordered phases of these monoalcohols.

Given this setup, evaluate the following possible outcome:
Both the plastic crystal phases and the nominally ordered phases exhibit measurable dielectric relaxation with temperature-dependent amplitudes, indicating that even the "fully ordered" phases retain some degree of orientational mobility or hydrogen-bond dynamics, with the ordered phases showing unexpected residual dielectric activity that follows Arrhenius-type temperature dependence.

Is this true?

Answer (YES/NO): NO